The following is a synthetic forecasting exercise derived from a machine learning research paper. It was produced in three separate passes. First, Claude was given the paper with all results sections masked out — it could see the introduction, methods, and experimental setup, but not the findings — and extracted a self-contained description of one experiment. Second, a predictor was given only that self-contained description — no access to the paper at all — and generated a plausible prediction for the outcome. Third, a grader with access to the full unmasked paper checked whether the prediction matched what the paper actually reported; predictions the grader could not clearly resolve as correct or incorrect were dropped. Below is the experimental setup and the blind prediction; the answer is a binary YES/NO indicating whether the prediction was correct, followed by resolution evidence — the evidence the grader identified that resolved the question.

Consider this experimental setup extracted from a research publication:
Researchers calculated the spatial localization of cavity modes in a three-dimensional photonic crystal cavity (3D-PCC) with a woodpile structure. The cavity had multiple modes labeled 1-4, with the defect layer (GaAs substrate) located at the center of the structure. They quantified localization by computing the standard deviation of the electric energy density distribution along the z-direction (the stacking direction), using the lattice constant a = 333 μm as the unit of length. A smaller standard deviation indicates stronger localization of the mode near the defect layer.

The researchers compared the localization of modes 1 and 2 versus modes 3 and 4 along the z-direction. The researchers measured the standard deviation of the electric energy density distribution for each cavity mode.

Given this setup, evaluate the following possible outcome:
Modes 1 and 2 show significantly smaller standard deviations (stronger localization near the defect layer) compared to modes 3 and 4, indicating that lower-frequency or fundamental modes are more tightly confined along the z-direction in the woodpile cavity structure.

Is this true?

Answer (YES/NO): NO